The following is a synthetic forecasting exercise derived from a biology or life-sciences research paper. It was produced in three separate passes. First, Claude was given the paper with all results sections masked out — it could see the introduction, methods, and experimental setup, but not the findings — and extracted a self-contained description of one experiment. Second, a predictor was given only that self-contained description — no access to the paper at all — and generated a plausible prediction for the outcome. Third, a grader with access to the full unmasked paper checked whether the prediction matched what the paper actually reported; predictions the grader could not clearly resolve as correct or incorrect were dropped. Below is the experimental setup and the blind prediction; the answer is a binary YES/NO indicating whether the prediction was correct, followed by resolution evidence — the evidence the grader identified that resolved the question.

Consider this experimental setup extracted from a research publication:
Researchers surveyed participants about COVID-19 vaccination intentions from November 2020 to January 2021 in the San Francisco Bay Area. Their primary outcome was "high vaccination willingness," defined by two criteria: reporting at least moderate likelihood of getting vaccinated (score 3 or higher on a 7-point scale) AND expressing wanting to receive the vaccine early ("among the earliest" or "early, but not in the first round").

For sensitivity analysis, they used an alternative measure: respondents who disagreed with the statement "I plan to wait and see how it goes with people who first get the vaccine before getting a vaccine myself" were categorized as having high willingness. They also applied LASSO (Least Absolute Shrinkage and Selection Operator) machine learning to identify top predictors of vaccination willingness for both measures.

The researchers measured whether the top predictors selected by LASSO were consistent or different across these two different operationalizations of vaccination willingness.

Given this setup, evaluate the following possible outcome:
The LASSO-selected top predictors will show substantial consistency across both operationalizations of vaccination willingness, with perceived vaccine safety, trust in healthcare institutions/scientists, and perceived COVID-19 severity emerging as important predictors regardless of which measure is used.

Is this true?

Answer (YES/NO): NO